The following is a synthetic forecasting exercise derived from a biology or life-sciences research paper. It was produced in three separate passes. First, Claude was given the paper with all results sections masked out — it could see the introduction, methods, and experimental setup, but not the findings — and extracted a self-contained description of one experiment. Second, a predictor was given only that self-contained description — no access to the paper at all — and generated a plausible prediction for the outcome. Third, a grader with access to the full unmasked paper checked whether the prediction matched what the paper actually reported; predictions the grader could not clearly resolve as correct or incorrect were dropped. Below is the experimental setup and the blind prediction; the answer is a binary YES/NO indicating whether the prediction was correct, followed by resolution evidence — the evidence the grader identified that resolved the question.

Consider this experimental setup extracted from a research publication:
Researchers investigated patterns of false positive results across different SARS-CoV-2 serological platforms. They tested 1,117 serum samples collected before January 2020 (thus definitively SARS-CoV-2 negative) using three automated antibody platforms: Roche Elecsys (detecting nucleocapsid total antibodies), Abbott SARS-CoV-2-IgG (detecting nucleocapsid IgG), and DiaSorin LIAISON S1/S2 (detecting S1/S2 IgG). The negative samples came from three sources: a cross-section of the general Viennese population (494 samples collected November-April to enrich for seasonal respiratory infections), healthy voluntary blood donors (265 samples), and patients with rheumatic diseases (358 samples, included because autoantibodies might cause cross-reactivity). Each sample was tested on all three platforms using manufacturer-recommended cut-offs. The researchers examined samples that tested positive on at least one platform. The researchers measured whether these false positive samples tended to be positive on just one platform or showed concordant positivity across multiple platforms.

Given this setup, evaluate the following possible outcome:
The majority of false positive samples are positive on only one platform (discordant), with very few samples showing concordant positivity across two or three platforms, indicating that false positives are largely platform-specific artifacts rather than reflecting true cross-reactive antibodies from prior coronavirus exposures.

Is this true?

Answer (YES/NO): YES